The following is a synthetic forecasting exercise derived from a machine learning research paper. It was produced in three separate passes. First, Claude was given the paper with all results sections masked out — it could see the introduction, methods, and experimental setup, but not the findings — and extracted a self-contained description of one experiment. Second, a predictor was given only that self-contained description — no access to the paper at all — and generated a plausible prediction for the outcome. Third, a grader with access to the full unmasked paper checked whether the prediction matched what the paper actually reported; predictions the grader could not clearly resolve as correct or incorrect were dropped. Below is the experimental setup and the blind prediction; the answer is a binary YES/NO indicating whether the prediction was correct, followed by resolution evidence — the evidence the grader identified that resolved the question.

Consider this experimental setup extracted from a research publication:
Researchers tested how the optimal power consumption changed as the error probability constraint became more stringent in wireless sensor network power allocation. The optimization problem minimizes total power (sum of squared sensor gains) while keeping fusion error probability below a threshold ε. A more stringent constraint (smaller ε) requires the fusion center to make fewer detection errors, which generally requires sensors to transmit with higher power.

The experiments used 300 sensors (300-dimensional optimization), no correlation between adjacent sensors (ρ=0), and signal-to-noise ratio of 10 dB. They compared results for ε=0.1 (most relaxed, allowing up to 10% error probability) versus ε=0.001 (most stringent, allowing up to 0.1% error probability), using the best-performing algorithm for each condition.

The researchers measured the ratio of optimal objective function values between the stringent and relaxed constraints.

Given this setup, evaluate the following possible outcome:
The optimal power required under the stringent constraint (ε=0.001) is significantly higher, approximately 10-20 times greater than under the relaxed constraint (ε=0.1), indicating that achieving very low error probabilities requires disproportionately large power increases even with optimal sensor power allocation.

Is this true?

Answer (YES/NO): NO